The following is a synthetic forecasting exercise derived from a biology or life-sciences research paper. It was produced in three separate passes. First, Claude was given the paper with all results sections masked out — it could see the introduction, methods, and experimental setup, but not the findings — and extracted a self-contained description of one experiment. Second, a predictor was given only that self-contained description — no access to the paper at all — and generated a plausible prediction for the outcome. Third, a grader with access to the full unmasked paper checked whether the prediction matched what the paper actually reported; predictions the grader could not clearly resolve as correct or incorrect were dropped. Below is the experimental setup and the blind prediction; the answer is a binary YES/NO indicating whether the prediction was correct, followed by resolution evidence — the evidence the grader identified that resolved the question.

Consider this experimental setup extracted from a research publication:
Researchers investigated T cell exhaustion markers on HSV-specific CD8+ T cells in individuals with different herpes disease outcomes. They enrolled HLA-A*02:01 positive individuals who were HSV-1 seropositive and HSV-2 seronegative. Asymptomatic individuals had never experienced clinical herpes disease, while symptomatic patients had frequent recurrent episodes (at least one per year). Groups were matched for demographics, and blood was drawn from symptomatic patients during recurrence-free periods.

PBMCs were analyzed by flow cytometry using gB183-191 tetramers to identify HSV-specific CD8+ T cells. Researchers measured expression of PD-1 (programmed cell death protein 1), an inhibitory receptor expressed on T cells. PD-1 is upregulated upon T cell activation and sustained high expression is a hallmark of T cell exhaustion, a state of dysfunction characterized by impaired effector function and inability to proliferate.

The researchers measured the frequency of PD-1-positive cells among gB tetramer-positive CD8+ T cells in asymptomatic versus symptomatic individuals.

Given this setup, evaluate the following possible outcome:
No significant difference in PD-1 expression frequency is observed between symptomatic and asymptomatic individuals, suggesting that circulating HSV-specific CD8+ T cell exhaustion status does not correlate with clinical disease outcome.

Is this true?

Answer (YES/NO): NO